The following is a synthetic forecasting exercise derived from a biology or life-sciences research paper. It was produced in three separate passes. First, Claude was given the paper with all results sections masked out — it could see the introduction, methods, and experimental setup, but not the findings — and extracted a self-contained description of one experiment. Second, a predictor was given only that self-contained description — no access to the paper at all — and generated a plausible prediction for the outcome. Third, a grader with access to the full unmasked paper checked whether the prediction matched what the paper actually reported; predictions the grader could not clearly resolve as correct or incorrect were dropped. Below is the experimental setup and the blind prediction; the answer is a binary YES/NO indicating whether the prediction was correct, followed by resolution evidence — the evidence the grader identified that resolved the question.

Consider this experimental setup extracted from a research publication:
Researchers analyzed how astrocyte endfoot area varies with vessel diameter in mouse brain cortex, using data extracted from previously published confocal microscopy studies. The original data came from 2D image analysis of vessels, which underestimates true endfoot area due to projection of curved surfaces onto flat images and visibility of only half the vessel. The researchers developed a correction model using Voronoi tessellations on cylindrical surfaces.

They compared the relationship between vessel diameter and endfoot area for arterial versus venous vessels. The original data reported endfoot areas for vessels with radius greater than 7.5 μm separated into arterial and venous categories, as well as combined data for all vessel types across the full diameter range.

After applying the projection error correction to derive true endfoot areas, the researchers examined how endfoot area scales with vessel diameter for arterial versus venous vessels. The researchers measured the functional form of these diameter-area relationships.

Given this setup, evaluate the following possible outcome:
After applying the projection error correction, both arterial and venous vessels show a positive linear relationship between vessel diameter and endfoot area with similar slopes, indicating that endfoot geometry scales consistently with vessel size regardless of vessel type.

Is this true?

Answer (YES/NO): NO